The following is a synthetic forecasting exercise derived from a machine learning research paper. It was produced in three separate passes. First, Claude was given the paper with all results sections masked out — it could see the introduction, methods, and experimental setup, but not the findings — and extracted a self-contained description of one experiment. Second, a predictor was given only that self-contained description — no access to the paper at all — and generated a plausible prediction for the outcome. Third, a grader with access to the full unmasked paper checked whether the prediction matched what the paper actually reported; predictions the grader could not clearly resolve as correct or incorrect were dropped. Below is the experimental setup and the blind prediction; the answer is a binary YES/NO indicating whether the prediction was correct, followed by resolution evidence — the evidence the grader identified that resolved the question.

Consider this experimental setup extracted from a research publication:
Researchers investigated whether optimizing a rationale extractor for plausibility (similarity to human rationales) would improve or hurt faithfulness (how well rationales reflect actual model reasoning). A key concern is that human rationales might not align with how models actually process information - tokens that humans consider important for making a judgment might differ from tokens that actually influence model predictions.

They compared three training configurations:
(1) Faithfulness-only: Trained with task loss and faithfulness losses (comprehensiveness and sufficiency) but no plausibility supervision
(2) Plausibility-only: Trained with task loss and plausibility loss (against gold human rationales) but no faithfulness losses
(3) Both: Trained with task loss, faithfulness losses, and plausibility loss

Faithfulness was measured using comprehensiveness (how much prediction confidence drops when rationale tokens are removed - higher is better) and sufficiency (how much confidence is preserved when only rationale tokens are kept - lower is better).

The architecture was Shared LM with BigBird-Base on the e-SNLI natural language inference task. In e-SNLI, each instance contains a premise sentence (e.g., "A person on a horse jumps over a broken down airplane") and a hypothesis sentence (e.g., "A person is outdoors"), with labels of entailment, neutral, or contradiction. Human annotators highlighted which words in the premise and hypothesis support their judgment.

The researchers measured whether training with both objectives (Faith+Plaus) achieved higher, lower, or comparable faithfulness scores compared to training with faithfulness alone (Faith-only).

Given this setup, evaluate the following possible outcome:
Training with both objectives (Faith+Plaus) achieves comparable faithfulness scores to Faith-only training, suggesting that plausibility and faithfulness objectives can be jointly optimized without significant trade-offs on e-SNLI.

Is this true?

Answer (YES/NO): NO